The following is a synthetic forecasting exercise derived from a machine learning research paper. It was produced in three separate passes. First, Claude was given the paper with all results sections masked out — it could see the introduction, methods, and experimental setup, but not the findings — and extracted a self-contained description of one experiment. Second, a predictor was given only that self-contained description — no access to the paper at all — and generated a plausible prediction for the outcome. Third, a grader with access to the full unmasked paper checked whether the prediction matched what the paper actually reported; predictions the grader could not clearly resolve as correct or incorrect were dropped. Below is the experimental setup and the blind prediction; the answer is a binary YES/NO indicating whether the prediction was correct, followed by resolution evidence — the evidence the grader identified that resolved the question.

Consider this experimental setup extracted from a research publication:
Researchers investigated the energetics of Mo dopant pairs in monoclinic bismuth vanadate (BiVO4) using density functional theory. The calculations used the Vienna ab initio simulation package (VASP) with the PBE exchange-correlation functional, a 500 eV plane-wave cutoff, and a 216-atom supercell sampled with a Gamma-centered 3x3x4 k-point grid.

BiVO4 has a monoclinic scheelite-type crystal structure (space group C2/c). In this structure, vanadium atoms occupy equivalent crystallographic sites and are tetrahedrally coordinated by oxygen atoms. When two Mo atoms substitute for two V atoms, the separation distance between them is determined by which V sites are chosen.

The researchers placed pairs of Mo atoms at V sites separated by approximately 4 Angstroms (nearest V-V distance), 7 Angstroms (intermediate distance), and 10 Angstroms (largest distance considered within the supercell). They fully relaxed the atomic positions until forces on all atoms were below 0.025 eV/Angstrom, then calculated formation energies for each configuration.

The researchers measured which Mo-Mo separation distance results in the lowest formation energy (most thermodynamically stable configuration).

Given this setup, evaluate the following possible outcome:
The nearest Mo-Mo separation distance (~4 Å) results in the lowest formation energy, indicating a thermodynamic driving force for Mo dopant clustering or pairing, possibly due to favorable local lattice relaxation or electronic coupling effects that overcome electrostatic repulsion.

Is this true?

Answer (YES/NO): YES